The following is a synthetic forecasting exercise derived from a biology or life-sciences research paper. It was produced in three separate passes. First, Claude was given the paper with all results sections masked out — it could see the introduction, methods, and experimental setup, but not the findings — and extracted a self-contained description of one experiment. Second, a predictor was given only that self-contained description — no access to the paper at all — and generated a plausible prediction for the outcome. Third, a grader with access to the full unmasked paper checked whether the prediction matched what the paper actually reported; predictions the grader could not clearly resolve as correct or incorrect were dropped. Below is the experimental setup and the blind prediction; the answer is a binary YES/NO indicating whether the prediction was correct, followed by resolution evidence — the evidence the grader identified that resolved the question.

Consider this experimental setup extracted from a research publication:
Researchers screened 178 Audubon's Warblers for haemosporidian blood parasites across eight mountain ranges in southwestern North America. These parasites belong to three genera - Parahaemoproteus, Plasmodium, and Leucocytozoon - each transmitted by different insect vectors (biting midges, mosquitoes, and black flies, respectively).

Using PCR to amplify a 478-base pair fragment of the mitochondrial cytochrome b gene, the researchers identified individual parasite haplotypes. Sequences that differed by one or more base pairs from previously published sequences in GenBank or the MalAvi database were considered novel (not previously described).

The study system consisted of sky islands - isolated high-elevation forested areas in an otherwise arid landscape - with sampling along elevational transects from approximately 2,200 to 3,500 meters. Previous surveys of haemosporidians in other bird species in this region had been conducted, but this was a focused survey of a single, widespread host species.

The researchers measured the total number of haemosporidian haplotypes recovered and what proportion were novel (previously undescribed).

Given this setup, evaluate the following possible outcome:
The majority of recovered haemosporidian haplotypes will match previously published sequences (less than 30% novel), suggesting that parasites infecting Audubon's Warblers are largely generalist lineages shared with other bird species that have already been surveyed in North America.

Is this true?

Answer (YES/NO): NO